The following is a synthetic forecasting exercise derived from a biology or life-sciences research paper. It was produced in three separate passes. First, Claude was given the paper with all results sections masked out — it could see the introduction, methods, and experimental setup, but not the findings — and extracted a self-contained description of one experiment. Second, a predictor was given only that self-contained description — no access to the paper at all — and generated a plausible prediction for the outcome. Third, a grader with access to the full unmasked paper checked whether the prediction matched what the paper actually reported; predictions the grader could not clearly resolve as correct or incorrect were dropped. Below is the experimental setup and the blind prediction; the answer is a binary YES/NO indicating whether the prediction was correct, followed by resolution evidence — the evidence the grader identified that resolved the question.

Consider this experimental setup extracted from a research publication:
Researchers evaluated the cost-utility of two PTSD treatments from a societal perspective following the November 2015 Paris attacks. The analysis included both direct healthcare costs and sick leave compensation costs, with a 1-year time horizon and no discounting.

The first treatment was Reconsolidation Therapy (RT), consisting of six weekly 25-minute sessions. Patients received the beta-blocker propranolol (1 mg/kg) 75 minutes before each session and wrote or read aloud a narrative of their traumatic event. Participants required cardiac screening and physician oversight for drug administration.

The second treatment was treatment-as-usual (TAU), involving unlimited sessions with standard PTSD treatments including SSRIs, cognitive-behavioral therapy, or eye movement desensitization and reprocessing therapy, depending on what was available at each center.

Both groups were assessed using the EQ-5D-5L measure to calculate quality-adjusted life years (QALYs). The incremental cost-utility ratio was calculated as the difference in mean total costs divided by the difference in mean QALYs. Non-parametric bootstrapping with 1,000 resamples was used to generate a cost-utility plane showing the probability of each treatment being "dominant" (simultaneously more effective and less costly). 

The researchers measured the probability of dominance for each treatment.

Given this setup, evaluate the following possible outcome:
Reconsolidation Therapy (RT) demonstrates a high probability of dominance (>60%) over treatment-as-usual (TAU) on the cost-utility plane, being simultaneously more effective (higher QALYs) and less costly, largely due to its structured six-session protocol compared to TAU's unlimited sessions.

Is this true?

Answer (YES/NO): NO